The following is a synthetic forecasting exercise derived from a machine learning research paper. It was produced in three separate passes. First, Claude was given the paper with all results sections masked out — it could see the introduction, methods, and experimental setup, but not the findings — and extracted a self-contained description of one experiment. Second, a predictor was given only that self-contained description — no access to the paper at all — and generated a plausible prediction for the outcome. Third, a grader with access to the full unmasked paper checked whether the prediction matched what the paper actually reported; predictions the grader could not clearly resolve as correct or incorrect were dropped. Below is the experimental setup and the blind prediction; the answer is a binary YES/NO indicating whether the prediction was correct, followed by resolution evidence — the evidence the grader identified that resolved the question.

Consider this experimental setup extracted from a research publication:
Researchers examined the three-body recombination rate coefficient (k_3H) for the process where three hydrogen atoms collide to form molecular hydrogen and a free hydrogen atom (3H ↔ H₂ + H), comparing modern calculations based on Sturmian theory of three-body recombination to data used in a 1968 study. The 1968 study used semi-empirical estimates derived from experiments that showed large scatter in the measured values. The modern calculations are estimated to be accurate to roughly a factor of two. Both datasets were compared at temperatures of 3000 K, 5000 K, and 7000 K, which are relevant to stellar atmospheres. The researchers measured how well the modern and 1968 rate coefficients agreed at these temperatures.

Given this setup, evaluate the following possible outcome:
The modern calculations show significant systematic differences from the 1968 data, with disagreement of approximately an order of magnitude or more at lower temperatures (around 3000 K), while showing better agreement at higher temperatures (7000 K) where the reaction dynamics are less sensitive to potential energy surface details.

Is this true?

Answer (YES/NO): NO